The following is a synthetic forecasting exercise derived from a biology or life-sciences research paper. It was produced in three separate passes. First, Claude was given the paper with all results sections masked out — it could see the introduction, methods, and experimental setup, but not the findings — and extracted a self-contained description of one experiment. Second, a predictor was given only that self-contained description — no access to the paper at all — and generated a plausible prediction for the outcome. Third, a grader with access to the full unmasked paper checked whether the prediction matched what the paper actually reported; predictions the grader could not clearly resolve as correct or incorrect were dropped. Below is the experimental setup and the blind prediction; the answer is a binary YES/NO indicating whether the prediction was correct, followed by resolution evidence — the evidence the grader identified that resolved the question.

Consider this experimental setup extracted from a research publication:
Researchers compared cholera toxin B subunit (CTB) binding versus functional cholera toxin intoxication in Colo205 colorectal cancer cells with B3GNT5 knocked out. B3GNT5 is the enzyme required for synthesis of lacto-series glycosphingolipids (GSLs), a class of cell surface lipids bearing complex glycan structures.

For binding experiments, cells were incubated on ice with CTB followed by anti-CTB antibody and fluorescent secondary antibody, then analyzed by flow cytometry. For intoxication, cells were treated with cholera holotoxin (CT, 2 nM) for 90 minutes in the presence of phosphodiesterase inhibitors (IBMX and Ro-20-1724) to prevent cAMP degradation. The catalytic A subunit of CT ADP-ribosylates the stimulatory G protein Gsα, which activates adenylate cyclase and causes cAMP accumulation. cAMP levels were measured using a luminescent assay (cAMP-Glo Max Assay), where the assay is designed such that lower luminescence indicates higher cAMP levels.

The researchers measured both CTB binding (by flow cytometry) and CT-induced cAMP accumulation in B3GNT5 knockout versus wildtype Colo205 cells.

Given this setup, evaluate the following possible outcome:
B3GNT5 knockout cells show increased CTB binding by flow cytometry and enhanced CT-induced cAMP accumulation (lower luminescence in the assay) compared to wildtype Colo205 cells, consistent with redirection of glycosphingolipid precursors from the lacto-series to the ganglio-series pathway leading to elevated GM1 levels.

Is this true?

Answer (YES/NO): NO